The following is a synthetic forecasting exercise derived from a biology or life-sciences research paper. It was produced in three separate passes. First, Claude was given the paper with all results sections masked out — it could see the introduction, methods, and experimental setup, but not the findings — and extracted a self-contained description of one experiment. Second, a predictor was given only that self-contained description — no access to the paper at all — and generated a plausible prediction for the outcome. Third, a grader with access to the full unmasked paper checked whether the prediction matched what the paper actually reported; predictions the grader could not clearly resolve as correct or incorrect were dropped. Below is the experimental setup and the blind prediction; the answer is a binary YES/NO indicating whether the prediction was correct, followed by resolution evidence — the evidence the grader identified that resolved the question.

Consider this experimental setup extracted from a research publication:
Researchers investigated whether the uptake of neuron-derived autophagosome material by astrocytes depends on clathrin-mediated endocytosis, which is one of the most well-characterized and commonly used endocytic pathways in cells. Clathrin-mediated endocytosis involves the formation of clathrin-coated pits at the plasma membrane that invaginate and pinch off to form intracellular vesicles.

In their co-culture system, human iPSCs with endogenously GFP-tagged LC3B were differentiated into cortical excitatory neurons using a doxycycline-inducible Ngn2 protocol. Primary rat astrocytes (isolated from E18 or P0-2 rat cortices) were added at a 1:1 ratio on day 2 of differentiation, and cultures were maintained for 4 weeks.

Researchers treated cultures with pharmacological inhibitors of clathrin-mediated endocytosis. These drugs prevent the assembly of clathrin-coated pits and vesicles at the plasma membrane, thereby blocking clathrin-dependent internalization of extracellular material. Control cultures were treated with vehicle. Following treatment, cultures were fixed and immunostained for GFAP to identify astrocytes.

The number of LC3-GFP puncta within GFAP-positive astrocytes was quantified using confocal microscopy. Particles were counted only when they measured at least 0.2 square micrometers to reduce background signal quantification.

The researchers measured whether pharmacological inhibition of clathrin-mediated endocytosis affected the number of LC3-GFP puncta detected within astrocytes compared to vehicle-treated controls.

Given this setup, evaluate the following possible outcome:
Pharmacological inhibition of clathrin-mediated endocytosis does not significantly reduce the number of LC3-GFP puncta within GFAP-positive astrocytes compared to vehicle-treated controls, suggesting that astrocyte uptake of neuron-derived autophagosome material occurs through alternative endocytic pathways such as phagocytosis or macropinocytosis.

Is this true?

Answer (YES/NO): NO